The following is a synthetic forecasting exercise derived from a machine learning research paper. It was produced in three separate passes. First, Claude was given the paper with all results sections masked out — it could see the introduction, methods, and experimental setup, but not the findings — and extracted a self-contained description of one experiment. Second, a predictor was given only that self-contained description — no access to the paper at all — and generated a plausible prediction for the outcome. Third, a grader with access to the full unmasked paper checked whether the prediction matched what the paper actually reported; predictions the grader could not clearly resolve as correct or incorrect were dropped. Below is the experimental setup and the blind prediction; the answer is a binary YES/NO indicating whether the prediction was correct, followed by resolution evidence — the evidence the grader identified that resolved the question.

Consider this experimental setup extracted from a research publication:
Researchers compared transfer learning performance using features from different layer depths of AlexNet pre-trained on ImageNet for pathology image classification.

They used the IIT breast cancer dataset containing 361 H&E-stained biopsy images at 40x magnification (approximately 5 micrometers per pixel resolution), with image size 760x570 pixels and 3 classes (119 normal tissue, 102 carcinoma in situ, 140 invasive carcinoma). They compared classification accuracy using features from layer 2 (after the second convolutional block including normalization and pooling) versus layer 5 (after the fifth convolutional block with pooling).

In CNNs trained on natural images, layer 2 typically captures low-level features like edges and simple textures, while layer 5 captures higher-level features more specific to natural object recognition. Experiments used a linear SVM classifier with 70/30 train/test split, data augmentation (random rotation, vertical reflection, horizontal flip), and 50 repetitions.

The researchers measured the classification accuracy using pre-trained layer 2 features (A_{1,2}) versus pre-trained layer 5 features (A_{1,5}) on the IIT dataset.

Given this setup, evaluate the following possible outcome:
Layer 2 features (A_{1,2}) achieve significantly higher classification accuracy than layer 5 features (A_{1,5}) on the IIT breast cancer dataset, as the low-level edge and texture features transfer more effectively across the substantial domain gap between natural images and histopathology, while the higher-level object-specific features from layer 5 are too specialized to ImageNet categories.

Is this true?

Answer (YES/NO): NO